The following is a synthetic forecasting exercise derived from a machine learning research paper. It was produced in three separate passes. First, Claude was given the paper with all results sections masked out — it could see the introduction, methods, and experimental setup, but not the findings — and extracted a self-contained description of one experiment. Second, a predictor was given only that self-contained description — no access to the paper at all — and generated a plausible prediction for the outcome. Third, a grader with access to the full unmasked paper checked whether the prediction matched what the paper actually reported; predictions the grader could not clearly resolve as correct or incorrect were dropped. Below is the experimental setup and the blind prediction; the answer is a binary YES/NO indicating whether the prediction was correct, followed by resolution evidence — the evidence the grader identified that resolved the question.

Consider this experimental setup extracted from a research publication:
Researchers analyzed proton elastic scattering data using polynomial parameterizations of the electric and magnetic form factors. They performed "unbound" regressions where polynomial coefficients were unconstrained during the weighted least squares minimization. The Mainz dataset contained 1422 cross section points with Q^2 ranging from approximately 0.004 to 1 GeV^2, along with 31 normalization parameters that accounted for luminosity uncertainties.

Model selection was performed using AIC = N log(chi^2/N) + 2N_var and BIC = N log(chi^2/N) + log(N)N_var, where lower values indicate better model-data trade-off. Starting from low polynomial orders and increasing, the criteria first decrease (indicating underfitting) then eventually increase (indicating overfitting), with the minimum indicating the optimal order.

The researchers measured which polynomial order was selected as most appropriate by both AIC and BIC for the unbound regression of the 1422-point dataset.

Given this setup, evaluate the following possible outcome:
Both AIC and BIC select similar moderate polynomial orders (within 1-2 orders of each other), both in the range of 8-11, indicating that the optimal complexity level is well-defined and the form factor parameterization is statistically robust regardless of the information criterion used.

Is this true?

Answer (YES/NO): YES